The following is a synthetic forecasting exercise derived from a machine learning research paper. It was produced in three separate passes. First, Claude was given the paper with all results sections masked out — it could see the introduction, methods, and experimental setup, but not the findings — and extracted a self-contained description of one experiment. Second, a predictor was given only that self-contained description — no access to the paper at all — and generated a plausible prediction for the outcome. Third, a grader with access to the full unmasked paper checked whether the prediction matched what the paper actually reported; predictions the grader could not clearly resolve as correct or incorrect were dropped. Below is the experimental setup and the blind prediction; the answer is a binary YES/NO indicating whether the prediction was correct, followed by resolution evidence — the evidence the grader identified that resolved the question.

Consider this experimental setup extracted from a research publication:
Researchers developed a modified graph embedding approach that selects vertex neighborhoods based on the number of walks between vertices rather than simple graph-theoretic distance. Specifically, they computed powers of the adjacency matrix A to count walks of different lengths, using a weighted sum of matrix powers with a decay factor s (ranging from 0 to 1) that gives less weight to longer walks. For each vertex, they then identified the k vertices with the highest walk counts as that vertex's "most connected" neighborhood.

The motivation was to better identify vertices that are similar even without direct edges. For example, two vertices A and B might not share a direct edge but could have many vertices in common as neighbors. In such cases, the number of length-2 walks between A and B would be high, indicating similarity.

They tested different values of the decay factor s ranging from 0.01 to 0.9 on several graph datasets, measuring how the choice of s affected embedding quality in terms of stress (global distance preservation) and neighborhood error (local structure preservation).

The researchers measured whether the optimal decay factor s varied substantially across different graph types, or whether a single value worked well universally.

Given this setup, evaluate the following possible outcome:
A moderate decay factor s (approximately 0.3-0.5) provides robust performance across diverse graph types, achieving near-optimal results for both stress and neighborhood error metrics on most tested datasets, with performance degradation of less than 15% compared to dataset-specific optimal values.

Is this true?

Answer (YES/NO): NO